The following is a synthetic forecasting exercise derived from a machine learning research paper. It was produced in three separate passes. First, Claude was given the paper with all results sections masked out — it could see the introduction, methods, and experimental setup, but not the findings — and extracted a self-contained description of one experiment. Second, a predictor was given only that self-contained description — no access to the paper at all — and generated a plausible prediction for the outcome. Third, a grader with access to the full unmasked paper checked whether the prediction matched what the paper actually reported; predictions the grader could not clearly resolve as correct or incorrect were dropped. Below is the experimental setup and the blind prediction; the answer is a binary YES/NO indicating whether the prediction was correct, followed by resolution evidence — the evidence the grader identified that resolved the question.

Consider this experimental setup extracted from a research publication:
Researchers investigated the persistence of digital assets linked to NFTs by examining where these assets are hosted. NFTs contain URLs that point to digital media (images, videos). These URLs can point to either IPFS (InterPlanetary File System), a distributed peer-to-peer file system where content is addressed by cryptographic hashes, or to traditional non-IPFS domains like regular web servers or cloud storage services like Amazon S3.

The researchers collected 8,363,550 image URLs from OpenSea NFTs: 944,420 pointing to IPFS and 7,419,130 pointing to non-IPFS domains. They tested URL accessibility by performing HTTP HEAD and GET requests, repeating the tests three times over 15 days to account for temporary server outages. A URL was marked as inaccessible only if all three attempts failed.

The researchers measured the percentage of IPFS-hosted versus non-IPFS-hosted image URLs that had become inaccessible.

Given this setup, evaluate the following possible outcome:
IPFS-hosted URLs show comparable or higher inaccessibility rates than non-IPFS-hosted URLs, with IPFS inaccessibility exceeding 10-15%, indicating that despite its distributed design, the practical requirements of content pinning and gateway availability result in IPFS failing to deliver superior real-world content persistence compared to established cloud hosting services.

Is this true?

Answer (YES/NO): NO